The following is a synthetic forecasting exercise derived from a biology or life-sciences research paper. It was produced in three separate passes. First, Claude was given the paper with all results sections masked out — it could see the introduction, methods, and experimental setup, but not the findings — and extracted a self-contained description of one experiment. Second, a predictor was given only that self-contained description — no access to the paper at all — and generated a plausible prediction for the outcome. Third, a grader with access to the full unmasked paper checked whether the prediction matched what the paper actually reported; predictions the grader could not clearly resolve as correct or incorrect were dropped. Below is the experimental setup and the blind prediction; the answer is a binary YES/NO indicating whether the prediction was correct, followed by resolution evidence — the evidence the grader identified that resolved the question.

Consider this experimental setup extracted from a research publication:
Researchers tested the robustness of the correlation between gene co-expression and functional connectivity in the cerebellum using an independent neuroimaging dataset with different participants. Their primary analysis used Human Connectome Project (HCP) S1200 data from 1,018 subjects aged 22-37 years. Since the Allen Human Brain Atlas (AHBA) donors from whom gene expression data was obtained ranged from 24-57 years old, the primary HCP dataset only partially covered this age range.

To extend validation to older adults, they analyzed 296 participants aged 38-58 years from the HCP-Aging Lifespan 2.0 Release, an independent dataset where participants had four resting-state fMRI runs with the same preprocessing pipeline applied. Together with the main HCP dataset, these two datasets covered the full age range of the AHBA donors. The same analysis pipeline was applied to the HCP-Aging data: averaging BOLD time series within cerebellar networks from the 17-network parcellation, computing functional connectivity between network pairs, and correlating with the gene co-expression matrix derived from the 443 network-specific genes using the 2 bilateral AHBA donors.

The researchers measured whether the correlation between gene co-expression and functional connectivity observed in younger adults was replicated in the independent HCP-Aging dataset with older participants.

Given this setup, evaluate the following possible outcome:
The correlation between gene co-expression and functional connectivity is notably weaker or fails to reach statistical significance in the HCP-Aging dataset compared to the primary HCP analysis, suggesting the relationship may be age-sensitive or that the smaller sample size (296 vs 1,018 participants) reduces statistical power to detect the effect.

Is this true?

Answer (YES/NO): NO